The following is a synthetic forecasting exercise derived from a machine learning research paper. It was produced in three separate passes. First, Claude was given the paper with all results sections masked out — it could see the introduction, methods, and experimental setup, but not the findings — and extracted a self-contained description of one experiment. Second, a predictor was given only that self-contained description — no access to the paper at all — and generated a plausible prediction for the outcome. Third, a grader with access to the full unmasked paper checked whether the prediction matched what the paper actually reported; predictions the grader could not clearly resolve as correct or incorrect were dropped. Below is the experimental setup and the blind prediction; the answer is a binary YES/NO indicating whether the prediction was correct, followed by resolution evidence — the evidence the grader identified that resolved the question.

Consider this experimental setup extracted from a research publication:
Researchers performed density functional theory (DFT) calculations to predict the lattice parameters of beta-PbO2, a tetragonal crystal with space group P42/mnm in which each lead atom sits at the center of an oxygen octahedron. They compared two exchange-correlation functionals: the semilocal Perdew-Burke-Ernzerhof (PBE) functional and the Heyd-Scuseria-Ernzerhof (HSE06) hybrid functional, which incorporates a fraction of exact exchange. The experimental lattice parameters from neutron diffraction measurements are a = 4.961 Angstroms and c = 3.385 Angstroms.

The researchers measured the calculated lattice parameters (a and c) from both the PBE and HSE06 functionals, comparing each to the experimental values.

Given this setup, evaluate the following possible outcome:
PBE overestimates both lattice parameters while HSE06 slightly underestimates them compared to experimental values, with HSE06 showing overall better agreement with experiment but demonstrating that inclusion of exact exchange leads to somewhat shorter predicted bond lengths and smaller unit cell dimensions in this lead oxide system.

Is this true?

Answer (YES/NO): NO